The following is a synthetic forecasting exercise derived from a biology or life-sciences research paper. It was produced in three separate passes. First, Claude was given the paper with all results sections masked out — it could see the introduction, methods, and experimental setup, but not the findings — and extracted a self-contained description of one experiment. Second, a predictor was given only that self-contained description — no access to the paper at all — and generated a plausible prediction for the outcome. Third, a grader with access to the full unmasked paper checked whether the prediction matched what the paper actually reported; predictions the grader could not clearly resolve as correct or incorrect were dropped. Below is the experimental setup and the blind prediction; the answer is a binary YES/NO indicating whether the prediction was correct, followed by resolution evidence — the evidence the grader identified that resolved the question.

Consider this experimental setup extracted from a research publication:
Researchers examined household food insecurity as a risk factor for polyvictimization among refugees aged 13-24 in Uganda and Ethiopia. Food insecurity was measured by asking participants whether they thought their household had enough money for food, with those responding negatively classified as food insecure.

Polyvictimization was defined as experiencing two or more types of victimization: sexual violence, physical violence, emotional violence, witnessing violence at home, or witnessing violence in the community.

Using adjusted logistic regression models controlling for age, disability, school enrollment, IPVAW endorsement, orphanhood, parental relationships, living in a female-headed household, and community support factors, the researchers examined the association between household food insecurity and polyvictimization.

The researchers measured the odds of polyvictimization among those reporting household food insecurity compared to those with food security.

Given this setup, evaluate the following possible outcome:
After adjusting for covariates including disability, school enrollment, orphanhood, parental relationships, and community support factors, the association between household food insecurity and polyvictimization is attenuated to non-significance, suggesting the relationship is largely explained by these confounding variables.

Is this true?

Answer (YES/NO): NO